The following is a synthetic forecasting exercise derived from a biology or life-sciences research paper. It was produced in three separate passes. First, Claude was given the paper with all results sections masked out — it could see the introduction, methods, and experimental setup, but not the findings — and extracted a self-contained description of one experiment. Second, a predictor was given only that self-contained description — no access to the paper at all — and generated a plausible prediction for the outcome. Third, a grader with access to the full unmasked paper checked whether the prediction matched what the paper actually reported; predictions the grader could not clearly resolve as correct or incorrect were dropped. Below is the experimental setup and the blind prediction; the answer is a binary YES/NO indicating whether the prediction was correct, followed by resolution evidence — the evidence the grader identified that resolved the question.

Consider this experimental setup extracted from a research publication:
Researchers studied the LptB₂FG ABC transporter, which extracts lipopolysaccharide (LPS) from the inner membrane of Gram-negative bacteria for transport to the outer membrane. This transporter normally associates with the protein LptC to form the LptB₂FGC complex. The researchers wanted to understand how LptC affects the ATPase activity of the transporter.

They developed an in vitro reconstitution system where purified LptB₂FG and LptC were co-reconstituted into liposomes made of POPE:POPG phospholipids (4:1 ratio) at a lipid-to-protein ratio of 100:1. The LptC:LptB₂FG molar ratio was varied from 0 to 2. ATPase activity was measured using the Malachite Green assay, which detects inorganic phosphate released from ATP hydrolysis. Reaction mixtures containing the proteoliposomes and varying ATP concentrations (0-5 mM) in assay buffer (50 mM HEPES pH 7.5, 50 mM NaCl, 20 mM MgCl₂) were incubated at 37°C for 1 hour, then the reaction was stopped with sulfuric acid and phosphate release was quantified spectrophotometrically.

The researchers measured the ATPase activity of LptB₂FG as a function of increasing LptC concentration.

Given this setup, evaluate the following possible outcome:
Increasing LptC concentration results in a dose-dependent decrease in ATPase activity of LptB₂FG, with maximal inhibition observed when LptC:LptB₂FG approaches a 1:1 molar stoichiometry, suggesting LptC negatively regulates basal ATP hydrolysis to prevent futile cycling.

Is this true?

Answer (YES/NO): NO